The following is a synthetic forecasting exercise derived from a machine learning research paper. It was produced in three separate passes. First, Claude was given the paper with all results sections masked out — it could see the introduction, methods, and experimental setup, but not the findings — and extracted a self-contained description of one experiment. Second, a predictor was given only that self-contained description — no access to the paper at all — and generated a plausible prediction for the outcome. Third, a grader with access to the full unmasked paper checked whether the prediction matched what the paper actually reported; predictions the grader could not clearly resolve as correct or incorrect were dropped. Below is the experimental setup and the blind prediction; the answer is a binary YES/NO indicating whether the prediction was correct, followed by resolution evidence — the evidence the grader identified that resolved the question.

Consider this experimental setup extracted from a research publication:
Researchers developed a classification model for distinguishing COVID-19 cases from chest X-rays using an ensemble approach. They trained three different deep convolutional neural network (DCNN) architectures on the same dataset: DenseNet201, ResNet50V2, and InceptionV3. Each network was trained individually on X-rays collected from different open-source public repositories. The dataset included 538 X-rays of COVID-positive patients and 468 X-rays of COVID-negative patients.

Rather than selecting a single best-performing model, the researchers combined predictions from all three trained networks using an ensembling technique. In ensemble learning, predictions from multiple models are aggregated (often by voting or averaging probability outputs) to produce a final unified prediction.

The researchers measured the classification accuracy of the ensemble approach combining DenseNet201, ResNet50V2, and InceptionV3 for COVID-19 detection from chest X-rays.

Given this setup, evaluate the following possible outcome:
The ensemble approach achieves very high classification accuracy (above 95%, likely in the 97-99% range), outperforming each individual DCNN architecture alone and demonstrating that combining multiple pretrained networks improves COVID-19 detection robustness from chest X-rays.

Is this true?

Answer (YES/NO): NO